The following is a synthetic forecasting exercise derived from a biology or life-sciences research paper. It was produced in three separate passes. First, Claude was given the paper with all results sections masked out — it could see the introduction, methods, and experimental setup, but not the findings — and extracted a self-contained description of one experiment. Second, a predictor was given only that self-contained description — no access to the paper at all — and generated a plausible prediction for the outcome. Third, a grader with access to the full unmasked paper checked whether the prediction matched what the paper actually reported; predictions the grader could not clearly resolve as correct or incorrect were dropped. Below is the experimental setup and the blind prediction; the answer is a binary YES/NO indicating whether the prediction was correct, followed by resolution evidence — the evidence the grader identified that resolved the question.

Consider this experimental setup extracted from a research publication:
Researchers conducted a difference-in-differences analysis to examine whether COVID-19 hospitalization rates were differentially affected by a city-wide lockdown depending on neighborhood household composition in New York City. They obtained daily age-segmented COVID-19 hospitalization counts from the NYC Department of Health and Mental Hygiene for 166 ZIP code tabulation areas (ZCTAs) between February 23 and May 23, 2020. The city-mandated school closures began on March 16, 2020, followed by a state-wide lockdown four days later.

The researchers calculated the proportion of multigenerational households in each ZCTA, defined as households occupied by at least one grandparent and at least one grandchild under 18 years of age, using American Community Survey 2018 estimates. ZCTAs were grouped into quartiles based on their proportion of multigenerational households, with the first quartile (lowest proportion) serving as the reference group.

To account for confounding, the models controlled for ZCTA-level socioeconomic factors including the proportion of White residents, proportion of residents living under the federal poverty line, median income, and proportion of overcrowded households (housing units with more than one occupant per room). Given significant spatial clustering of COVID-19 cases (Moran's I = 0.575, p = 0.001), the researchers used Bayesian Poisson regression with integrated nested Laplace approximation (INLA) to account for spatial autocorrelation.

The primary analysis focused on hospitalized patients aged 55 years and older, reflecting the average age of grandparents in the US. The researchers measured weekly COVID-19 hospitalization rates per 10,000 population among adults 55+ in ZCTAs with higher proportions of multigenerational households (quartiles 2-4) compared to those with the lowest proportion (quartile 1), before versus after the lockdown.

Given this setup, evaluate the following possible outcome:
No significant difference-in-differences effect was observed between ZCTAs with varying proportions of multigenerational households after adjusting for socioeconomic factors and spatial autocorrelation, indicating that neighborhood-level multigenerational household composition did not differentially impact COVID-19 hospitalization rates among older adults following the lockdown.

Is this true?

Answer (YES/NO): NO